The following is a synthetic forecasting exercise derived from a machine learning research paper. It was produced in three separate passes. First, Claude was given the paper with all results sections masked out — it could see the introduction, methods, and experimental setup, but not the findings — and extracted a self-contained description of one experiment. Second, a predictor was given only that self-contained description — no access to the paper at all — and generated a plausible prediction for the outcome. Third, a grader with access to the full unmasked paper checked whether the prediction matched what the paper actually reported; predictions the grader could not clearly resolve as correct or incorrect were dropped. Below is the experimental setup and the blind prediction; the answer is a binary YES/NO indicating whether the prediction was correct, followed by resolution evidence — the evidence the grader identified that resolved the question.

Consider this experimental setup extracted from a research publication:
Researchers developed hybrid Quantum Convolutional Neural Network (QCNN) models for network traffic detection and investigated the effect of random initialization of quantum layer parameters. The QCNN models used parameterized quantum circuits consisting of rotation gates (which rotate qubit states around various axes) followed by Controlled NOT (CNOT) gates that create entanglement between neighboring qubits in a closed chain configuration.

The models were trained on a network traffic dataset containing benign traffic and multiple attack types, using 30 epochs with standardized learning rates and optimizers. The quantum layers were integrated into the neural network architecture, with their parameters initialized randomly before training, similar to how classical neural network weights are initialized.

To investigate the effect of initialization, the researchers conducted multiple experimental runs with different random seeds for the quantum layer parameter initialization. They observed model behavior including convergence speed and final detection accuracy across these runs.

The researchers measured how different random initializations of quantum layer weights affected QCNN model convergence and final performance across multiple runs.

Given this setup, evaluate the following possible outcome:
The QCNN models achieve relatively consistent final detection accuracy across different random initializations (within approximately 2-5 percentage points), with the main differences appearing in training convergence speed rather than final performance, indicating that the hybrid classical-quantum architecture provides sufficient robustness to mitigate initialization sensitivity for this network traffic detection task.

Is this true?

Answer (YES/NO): NO